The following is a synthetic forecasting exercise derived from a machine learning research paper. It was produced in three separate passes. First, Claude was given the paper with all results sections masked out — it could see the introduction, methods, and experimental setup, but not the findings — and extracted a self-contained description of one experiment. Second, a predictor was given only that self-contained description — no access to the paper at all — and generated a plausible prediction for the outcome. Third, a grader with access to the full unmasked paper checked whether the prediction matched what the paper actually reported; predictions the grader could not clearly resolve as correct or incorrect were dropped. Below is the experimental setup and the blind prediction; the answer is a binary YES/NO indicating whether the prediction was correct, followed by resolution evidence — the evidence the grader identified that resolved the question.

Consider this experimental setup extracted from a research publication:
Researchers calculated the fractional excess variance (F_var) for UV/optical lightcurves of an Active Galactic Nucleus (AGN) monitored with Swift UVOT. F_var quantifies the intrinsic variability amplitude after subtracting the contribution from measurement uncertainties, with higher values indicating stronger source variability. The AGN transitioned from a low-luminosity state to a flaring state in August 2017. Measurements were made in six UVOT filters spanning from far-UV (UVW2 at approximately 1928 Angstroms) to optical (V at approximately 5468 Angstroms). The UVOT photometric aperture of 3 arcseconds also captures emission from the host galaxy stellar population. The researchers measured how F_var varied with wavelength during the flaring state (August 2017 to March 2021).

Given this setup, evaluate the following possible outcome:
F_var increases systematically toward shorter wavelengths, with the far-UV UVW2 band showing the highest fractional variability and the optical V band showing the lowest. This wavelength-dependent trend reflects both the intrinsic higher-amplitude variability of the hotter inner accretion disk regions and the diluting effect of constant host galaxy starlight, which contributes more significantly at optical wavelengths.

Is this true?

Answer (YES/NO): YES